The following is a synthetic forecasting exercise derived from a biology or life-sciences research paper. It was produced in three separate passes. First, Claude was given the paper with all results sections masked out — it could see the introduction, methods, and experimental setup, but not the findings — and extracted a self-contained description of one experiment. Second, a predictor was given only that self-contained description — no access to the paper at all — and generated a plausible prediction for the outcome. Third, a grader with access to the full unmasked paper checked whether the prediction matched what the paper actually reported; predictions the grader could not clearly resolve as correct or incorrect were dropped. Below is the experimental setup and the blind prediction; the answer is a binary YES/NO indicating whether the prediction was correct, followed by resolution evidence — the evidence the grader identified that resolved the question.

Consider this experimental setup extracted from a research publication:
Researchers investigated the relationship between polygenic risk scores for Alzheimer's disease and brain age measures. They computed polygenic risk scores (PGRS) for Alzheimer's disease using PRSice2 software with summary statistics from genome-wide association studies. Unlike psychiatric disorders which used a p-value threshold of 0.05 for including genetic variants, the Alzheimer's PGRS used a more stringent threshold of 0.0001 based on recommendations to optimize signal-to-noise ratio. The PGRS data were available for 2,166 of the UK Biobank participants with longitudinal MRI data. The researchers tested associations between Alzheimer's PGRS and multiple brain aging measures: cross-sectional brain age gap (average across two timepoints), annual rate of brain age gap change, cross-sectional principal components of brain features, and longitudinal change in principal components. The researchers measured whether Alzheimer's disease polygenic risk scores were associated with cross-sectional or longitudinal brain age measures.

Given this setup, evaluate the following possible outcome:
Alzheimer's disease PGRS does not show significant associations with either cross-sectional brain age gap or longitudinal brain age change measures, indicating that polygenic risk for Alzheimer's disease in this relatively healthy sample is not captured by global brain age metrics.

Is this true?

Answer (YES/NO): YES